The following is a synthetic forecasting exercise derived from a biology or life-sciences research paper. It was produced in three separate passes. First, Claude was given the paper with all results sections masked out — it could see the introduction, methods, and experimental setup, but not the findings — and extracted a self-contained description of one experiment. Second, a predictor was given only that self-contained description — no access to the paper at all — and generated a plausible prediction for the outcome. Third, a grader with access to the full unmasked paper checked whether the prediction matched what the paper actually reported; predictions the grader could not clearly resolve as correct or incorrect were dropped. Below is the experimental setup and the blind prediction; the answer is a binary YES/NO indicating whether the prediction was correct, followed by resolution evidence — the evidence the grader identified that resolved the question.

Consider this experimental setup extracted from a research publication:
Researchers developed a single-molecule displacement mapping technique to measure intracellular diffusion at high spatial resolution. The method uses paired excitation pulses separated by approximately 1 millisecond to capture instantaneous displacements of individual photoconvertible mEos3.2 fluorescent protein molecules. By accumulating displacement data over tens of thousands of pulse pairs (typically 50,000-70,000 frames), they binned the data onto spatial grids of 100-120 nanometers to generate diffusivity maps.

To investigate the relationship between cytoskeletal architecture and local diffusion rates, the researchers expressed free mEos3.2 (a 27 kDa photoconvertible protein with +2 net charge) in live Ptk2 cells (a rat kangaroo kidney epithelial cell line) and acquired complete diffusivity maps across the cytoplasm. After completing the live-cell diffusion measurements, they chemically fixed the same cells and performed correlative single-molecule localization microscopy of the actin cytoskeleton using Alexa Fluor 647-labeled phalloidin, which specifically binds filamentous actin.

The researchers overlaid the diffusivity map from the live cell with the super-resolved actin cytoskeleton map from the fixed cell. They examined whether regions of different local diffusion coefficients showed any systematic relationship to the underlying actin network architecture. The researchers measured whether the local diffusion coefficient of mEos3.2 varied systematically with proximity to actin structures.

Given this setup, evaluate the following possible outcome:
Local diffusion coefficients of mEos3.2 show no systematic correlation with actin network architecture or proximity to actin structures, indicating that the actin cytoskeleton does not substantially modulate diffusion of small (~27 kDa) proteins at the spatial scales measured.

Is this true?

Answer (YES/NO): NO